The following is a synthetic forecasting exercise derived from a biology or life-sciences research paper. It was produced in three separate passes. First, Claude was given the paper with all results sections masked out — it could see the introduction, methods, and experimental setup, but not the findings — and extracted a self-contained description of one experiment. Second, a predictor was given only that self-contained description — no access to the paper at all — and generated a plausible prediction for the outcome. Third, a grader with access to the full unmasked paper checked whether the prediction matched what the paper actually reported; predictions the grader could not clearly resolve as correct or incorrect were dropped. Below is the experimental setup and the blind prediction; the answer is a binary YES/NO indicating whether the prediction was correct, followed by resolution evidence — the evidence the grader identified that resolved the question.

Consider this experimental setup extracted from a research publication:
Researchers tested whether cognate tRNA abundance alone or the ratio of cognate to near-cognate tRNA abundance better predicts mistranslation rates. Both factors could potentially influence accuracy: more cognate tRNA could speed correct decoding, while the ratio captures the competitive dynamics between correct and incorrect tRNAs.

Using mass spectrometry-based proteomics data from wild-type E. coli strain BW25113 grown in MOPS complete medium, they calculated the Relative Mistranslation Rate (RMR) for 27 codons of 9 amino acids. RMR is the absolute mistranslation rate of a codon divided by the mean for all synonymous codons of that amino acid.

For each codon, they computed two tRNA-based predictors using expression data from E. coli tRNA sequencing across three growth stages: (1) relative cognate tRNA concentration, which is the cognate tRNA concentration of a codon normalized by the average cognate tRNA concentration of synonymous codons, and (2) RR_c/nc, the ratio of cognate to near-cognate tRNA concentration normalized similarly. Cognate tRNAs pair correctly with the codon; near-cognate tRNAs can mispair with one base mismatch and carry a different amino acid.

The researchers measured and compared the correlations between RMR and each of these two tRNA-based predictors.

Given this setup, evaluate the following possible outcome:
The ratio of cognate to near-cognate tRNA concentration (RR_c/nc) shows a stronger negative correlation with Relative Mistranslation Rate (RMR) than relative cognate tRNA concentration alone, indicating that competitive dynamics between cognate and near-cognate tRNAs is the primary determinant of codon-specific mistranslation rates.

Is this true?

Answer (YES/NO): YES